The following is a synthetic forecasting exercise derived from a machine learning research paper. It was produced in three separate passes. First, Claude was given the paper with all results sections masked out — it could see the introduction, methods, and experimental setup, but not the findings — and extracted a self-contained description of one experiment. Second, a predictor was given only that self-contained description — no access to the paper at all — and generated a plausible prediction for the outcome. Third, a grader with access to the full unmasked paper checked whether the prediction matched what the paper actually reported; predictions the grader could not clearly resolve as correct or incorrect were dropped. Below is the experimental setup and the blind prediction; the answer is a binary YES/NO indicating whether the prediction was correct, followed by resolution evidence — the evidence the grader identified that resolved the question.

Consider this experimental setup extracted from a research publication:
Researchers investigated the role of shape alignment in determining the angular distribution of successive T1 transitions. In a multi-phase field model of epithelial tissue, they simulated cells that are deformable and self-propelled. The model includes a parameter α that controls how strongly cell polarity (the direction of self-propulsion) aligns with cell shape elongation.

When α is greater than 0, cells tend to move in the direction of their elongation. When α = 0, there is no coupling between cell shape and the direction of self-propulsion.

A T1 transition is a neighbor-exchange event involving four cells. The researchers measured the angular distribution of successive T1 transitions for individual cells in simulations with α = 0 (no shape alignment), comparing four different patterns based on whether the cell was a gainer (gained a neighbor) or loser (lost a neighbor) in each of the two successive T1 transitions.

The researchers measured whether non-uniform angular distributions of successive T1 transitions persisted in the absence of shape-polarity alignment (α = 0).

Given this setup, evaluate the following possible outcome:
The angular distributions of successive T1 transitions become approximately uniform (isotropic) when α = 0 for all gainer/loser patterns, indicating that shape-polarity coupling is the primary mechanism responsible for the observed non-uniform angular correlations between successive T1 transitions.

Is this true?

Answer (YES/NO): NO